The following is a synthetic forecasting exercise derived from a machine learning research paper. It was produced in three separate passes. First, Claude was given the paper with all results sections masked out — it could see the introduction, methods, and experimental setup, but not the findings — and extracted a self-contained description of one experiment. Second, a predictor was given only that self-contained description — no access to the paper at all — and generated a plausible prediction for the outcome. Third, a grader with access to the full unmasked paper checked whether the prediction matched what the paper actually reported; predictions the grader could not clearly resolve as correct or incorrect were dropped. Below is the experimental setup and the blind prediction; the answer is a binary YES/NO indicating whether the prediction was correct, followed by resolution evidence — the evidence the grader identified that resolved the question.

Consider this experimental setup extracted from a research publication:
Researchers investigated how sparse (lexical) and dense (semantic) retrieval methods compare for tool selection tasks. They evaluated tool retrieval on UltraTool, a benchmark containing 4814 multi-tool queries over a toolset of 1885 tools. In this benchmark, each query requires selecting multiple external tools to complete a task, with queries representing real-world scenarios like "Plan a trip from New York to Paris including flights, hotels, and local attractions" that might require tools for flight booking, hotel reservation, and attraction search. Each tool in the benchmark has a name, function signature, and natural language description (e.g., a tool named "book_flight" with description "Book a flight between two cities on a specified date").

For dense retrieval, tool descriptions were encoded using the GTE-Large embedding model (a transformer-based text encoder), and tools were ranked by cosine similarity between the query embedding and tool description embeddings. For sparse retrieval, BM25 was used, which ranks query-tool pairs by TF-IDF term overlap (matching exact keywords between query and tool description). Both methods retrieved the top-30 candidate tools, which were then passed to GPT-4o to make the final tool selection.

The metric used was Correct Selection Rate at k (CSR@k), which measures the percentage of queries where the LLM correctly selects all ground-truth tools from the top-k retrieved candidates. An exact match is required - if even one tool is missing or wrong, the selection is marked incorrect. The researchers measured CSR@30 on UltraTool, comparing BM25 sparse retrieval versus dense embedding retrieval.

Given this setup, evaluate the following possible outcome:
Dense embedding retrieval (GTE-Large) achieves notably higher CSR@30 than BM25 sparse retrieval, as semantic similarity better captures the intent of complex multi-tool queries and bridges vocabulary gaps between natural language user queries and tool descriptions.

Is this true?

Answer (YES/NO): YES